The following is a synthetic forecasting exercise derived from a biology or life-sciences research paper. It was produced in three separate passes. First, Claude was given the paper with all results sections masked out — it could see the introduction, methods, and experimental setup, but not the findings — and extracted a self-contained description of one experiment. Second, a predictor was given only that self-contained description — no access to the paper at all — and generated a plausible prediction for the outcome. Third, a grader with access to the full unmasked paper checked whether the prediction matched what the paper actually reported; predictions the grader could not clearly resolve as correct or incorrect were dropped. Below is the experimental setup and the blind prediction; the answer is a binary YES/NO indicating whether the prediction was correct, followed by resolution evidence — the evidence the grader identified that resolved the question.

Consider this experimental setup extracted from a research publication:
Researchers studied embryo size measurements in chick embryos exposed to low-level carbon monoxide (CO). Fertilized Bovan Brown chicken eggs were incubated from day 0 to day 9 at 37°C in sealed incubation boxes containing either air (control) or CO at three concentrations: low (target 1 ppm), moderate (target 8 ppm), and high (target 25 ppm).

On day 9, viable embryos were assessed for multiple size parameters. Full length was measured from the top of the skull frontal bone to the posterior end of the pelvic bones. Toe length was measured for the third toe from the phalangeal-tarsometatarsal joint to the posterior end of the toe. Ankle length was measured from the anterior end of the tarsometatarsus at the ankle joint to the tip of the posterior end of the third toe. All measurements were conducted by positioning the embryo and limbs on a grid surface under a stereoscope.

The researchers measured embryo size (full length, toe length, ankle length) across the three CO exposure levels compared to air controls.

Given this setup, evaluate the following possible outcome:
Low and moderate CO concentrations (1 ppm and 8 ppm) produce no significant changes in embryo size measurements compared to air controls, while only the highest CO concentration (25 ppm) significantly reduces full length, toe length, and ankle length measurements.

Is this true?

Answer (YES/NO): NO